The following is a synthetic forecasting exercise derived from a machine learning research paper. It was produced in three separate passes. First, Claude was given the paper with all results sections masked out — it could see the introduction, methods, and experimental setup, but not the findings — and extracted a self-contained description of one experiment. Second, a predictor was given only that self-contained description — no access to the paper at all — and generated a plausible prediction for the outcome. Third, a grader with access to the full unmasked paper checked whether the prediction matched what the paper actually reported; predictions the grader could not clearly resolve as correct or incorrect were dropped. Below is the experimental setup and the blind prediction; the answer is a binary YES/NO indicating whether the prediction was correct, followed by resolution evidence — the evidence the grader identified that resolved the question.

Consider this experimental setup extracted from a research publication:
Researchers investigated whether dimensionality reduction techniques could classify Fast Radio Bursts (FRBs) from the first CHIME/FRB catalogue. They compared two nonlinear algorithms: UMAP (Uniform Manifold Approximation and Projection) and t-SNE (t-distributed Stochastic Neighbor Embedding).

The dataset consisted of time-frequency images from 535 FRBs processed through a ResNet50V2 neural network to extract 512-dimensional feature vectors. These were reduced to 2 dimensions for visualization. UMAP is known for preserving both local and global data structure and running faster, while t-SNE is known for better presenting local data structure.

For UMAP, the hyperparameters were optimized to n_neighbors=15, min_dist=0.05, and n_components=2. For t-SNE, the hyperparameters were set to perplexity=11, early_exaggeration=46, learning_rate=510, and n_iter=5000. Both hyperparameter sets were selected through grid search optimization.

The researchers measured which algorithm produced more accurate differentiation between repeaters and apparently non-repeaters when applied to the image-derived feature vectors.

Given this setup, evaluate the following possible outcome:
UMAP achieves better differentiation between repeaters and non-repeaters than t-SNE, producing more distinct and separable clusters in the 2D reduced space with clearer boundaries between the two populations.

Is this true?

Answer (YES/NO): YES